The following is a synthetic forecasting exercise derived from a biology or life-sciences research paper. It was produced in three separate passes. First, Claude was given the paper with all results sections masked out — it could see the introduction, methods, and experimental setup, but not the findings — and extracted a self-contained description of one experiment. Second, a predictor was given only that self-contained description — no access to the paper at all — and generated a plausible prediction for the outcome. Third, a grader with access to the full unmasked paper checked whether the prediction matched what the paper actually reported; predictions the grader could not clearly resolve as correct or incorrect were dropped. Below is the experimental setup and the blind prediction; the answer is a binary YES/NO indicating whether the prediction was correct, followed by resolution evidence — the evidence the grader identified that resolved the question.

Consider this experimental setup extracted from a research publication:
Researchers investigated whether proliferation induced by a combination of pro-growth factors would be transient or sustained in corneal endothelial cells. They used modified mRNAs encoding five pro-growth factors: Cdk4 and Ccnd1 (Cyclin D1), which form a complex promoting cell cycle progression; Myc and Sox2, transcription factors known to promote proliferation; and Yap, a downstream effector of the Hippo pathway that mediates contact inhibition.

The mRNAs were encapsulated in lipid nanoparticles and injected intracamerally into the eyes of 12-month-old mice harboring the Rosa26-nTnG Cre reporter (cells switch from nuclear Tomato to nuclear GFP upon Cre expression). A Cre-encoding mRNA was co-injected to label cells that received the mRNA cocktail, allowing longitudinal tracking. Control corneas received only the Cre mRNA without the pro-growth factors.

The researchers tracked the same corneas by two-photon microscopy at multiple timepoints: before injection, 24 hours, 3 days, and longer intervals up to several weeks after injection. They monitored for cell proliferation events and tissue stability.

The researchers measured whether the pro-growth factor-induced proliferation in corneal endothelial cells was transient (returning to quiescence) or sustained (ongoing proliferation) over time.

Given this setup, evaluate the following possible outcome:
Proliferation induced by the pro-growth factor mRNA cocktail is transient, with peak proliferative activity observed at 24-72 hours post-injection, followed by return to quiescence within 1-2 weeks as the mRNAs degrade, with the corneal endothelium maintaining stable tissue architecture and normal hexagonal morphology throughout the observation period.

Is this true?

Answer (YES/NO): YES